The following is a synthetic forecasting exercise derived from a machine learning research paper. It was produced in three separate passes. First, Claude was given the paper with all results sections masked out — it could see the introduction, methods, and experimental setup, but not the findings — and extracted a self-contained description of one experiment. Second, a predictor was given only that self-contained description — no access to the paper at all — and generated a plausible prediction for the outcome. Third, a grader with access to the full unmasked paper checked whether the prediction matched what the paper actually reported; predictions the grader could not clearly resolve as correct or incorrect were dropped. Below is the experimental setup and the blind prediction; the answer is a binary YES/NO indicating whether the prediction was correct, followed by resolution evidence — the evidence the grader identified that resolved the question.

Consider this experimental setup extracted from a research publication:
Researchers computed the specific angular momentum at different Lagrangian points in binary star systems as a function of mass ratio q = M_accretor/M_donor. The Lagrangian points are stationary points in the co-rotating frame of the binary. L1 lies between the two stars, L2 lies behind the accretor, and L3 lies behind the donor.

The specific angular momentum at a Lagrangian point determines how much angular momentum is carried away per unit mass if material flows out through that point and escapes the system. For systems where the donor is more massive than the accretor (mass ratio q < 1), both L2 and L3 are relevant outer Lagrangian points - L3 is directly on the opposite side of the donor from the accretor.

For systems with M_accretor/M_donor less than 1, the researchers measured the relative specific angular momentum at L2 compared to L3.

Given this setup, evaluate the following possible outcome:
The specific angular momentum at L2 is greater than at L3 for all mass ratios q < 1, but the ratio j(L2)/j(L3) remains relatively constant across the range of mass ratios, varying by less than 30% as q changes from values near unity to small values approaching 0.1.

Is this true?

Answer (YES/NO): NO